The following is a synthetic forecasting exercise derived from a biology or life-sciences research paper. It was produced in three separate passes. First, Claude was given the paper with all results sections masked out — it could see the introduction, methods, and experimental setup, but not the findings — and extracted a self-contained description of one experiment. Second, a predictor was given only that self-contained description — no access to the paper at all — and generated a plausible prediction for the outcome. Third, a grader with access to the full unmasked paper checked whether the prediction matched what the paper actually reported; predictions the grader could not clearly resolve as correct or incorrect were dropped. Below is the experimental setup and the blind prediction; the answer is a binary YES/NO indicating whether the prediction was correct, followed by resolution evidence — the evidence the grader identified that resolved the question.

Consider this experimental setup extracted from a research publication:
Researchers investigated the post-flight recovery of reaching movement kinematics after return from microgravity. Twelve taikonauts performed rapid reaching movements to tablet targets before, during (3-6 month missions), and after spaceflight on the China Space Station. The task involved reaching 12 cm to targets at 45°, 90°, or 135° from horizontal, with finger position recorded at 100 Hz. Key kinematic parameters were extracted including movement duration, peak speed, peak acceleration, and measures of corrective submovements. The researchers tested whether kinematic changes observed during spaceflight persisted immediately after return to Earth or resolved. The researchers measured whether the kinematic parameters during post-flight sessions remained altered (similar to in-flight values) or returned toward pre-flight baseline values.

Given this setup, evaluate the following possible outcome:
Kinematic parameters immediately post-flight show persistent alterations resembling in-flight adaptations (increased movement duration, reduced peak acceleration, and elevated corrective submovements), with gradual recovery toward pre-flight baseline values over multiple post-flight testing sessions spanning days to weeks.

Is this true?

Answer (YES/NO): NO